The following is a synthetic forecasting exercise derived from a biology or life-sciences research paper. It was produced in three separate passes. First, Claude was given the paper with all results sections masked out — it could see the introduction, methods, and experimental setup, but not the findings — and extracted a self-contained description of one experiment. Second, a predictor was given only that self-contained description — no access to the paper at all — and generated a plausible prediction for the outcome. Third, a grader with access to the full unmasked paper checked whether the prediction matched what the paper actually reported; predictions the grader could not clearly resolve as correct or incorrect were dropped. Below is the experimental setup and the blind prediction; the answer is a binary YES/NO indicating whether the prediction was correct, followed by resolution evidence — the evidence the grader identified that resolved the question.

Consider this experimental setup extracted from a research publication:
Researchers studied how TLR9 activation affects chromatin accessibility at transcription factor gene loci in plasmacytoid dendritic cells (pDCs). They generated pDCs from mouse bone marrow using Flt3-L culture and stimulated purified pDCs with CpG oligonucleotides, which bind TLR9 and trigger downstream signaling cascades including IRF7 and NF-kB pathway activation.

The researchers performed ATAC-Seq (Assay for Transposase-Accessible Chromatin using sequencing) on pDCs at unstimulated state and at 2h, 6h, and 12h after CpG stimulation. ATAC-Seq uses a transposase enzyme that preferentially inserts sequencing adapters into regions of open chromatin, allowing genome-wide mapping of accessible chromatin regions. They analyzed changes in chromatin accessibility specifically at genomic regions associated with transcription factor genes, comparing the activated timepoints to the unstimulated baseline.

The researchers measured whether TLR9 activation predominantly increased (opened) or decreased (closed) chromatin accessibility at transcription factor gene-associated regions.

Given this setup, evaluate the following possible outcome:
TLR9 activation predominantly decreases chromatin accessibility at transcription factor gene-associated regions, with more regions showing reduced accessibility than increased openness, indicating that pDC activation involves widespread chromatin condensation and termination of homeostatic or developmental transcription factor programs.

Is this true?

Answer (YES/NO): NO